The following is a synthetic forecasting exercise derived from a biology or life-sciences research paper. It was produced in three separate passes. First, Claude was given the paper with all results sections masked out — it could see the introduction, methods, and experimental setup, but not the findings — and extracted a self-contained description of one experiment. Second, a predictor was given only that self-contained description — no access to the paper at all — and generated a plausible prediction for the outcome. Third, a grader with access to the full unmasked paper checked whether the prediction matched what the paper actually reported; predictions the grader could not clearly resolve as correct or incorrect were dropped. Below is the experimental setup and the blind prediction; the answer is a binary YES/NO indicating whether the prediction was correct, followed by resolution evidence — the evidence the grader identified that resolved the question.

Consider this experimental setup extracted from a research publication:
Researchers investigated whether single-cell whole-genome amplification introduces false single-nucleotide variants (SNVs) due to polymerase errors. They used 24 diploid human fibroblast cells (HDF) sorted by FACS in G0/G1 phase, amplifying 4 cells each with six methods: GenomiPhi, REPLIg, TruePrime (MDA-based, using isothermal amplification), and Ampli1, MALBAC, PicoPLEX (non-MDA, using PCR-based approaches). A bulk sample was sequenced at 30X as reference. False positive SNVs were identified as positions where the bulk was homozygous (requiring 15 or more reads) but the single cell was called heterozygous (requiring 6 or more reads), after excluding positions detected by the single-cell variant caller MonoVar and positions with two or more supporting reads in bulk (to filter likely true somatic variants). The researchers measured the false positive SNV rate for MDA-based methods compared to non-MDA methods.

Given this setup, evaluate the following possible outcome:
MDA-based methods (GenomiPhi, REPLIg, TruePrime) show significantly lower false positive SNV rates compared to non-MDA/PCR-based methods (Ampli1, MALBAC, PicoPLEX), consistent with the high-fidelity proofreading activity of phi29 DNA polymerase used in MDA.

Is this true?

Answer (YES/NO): NO